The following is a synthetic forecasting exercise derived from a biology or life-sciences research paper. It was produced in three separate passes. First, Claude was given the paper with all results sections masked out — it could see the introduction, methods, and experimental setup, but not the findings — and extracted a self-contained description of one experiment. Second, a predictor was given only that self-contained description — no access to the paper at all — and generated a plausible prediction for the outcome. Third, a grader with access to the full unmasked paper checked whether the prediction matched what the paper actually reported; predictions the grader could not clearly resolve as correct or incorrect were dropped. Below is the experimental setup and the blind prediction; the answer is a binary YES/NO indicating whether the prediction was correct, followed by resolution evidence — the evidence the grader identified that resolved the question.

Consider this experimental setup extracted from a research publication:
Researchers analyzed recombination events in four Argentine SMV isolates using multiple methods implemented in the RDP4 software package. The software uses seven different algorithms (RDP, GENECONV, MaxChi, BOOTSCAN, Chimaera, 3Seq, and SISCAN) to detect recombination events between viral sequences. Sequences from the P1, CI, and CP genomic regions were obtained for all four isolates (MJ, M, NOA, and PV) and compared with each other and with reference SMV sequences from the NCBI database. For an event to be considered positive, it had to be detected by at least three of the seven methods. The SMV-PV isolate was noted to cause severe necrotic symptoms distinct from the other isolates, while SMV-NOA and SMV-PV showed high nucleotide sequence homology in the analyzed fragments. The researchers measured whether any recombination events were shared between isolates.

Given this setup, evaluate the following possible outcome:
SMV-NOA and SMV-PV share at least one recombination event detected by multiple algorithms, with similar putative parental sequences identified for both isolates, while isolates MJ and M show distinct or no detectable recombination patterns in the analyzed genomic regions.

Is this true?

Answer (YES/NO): YES